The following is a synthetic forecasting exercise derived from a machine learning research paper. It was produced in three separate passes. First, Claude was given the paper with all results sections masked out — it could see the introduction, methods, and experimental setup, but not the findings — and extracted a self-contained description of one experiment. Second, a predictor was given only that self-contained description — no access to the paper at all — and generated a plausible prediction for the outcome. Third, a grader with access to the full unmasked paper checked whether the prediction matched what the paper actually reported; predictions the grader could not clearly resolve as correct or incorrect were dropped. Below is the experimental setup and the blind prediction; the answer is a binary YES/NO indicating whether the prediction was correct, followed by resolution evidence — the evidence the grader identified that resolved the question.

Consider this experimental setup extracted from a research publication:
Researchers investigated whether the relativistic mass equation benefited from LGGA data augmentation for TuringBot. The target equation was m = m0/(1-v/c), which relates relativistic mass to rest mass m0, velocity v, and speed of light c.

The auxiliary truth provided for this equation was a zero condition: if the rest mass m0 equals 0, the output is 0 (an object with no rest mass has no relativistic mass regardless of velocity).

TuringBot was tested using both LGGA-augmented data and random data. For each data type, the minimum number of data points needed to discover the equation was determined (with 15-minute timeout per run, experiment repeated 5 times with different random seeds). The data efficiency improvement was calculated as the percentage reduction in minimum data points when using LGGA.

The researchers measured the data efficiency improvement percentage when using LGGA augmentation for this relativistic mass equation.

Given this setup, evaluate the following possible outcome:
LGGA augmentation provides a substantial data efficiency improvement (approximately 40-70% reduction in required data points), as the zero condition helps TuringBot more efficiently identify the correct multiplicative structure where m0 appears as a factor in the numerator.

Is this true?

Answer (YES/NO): NO